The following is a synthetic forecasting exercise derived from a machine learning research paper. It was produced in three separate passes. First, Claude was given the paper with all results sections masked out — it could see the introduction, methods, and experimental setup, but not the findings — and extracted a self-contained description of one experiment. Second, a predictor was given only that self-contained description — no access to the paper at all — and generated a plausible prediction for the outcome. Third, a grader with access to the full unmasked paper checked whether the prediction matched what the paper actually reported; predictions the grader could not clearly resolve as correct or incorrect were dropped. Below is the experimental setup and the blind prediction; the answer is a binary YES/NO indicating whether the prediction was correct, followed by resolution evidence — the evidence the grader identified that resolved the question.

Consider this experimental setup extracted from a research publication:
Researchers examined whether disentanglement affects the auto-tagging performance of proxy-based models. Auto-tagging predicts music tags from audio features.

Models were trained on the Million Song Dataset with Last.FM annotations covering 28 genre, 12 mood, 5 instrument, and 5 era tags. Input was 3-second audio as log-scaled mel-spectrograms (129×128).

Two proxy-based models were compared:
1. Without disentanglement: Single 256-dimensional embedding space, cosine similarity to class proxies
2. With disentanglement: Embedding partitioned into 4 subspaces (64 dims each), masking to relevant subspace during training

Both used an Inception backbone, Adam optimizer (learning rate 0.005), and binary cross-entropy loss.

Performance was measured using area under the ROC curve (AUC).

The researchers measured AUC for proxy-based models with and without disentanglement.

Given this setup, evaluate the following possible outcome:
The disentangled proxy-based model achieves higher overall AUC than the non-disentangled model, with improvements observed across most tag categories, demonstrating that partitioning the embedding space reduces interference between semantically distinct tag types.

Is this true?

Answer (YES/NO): NO